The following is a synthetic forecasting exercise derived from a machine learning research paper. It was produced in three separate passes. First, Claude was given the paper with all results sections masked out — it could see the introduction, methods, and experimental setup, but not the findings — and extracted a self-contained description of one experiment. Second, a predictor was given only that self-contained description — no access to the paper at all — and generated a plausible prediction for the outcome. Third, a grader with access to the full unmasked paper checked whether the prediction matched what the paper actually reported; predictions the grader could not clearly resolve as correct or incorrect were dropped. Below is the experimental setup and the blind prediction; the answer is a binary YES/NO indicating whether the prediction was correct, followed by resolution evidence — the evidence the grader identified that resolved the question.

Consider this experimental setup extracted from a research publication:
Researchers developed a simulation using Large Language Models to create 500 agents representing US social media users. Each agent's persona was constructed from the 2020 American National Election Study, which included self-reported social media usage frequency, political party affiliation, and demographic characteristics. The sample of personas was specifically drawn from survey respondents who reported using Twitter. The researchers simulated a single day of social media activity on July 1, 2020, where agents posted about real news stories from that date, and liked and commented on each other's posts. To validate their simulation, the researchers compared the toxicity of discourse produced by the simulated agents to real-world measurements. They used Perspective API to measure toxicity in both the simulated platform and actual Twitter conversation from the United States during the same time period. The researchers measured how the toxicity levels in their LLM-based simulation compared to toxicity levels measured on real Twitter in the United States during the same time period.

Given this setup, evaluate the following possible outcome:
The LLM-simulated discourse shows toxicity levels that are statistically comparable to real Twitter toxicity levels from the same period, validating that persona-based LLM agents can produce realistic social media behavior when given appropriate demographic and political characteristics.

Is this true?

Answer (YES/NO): NO